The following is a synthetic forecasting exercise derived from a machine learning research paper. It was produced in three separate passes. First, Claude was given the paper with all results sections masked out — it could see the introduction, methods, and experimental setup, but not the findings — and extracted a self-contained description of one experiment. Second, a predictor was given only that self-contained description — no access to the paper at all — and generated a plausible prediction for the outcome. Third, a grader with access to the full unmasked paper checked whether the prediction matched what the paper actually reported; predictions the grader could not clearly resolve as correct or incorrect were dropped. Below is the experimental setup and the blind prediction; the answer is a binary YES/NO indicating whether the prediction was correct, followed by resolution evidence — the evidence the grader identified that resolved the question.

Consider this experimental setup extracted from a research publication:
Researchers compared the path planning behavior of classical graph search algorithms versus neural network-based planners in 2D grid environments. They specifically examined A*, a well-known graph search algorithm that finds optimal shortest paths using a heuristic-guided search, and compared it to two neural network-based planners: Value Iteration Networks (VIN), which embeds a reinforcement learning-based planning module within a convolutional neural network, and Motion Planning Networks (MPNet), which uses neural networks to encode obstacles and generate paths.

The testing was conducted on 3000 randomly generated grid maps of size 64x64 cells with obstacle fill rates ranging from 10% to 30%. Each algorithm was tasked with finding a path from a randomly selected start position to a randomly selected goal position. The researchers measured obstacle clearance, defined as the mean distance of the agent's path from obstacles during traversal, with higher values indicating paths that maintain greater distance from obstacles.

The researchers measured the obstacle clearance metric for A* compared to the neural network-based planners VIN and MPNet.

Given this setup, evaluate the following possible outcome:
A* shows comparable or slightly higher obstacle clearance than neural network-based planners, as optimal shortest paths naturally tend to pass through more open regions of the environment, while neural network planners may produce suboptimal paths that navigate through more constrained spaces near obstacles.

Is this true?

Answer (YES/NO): NO